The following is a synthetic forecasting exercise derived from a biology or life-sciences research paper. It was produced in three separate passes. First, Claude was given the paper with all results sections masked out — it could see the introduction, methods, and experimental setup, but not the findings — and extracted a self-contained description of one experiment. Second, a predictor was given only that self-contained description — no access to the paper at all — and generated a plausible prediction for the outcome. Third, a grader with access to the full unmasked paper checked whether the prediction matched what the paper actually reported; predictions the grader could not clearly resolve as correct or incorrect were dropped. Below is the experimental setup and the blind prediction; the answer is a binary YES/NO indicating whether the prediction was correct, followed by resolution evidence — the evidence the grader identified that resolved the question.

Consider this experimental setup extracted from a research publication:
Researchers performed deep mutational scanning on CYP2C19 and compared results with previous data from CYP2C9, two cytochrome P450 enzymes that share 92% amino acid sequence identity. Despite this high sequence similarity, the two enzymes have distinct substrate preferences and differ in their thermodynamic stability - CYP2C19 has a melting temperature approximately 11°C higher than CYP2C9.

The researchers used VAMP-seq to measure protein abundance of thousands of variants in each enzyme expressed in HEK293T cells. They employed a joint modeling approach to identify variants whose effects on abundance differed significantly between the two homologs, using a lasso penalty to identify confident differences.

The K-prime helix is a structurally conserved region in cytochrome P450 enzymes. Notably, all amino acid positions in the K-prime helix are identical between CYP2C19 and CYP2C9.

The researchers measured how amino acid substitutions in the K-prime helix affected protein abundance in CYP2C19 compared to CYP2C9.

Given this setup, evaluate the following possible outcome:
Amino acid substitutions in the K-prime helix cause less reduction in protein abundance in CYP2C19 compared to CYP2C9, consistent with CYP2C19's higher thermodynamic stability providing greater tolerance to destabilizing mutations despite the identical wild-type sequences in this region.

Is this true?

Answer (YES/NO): NO